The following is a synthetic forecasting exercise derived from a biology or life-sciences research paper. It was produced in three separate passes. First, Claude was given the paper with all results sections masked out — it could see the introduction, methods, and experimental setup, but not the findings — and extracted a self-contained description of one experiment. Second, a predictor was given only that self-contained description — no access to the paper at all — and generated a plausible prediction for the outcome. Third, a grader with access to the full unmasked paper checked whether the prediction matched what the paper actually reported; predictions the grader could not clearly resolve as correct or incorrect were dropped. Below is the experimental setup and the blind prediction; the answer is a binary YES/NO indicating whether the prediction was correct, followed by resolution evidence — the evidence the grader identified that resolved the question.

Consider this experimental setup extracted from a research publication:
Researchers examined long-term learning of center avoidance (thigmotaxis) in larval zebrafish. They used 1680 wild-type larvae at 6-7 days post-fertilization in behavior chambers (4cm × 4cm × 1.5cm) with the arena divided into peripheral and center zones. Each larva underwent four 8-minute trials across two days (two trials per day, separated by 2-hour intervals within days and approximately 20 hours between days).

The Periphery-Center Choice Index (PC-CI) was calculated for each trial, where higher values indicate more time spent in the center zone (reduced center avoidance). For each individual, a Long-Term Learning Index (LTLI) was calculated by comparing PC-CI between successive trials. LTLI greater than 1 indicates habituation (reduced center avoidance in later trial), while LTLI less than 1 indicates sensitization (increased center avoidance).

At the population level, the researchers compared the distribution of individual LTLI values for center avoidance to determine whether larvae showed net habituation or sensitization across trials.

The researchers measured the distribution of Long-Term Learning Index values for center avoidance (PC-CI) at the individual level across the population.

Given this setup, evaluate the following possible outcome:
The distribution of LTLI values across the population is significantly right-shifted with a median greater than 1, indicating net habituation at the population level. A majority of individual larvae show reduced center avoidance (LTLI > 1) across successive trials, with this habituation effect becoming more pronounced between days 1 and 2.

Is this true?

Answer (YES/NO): NO